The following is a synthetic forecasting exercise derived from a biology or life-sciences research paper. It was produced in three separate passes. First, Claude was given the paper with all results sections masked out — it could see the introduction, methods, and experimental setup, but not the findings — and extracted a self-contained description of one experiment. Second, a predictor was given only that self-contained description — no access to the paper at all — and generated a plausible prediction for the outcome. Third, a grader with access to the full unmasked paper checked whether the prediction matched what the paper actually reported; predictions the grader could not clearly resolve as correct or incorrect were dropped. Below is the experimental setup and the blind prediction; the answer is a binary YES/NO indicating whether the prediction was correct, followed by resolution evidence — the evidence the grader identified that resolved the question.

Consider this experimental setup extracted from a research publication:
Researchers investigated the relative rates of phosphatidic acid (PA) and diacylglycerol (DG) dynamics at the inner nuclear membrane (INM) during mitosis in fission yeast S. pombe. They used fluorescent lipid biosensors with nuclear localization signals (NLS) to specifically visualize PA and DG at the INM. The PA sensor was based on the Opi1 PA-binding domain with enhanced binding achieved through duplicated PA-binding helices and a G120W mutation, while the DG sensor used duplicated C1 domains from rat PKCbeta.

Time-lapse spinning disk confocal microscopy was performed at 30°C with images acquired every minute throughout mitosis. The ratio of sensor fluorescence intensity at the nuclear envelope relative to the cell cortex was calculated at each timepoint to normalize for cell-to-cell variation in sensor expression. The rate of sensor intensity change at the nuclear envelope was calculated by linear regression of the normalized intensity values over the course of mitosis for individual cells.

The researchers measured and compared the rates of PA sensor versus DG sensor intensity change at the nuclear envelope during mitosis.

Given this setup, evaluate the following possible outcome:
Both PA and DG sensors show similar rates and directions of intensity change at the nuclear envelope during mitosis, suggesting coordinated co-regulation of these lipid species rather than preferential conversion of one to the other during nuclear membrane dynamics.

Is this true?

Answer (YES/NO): NO